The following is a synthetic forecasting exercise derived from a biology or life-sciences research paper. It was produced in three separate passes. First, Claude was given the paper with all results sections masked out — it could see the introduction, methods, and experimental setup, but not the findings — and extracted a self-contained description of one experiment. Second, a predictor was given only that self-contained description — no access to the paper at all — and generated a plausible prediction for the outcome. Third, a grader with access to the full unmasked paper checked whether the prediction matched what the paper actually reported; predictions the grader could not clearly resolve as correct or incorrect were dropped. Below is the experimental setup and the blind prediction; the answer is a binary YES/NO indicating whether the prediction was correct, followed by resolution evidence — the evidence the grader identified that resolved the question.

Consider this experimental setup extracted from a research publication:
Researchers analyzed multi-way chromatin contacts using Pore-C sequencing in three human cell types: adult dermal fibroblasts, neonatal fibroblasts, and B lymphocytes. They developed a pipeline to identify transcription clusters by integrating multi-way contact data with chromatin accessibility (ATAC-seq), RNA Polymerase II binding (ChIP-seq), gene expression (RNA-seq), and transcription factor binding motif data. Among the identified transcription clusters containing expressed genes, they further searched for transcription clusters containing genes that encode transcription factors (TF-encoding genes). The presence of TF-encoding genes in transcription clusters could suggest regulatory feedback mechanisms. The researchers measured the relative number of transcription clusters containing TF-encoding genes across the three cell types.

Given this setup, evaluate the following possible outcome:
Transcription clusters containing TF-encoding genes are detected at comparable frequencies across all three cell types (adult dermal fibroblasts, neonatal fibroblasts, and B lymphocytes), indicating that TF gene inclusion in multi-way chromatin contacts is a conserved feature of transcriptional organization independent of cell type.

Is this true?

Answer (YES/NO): NO